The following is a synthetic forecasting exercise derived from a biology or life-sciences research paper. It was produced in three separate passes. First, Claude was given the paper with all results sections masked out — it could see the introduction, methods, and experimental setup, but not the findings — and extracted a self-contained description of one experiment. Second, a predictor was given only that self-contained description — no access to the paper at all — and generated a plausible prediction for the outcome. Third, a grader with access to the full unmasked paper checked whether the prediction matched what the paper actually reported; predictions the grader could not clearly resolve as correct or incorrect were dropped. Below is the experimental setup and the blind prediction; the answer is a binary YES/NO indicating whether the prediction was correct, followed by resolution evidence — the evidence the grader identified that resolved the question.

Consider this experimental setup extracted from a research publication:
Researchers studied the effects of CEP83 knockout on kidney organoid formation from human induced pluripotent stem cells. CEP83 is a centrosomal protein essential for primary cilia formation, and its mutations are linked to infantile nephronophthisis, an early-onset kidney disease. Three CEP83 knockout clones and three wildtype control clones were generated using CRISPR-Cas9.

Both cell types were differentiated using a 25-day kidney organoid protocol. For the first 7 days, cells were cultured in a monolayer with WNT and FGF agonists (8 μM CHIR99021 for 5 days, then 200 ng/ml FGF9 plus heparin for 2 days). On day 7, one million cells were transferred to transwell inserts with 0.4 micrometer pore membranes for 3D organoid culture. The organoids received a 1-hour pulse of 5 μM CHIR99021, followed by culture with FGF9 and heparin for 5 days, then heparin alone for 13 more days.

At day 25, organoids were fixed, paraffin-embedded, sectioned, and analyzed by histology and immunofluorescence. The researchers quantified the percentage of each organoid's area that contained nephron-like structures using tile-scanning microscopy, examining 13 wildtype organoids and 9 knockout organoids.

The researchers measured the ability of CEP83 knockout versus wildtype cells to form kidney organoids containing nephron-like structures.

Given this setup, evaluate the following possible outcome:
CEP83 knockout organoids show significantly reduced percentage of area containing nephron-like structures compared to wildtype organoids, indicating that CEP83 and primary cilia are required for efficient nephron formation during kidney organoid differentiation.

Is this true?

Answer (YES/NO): YES